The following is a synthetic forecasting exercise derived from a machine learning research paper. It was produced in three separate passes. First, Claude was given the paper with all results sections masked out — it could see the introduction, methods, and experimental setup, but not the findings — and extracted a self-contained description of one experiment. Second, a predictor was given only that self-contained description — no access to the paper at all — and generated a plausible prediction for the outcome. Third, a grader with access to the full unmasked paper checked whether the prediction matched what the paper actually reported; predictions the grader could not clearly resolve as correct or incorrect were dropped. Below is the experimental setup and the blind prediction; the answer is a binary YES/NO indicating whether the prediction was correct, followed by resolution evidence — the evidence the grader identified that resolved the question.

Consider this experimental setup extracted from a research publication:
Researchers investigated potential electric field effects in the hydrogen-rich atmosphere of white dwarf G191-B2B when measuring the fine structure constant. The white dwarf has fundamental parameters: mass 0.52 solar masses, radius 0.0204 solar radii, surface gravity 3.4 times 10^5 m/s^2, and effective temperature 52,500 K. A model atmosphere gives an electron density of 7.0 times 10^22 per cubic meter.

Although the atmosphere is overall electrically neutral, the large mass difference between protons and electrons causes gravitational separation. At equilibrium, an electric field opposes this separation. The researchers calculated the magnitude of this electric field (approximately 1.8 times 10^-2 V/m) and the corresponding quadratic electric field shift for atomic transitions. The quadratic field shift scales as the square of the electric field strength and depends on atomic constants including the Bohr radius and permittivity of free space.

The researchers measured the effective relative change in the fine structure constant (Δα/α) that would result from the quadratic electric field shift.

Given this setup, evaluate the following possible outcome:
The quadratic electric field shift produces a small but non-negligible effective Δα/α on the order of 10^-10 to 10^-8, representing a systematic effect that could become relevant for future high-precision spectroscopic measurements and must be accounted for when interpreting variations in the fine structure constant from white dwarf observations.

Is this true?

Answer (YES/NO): NO